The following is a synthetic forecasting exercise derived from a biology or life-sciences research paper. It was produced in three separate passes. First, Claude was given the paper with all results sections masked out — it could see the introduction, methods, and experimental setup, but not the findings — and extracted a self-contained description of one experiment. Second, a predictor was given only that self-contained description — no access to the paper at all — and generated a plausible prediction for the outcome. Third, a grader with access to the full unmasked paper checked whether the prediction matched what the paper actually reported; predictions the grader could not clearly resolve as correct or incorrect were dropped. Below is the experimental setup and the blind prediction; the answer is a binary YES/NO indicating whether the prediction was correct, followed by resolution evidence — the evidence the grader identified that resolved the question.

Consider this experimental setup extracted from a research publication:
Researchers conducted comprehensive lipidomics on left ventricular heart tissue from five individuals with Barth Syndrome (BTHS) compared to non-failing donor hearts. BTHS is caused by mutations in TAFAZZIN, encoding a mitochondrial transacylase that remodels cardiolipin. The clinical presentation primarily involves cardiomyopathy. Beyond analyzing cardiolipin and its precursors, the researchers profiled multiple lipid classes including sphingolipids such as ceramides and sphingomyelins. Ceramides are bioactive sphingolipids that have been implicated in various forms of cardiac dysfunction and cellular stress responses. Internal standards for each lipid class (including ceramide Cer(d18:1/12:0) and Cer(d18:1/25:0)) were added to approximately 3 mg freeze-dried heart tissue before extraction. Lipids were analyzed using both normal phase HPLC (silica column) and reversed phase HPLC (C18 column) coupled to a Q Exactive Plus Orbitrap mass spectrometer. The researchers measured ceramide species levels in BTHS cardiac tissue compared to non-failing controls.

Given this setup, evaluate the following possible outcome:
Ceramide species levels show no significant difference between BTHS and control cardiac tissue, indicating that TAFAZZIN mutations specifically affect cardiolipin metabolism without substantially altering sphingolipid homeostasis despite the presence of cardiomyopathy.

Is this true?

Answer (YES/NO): NO